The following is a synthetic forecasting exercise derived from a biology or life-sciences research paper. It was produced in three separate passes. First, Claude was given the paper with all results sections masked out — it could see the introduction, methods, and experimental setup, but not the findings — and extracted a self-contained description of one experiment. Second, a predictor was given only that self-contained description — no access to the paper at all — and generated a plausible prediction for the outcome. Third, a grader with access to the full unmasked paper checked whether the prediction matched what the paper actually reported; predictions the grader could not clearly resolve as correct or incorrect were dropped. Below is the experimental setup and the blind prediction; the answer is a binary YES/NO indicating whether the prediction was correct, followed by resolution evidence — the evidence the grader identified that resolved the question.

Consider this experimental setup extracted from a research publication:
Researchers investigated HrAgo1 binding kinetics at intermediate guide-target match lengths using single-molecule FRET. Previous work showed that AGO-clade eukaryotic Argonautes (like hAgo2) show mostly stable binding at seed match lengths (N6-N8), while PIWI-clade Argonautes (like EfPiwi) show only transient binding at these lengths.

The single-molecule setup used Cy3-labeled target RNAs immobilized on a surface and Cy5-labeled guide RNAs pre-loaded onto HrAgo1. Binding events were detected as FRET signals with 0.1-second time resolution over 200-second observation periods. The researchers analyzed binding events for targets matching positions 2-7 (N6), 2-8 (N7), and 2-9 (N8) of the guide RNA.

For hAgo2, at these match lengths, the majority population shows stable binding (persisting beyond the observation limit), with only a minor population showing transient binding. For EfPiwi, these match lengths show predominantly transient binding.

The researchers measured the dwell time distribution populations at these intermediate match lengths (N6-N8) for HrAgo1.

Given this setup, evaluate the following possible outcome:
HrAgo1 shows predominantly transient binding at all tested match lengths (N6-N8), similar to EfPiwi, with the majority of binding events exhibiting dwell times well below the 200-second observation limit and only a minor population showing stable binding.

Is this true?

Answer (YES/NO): NO